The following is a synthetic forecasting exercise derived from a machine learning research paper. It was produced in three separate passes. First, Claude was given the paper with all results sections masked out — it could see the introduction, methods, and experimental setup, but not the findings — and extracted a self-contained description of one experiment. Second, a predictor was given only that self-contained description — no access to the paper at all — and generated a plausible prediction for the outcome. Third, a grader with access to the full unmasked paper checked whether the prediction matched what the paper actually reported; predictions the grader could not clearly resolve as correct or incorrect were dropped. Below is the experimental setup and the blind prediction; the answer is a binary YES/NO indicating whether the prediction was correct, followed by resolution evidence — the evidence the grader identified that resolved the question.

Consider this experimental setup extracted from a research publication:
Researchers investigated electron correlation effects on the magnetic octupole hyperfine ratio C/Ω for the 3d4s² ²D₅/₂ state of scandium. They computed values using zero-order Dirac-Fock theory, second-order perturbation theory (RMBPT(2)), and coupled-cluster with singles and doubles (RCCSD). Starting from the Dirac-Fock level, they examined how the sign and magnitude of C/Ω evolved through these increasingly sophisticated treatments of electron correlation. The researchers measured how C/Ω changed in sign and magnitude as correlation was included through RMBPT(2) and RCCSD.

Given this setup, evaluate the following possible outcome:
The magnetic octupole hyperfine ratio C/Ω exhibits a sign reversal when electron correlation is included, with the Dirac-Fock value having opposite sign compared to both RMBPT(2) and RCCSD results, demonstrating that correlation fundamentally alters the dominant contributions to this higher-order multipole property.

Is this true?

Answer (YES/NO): NO